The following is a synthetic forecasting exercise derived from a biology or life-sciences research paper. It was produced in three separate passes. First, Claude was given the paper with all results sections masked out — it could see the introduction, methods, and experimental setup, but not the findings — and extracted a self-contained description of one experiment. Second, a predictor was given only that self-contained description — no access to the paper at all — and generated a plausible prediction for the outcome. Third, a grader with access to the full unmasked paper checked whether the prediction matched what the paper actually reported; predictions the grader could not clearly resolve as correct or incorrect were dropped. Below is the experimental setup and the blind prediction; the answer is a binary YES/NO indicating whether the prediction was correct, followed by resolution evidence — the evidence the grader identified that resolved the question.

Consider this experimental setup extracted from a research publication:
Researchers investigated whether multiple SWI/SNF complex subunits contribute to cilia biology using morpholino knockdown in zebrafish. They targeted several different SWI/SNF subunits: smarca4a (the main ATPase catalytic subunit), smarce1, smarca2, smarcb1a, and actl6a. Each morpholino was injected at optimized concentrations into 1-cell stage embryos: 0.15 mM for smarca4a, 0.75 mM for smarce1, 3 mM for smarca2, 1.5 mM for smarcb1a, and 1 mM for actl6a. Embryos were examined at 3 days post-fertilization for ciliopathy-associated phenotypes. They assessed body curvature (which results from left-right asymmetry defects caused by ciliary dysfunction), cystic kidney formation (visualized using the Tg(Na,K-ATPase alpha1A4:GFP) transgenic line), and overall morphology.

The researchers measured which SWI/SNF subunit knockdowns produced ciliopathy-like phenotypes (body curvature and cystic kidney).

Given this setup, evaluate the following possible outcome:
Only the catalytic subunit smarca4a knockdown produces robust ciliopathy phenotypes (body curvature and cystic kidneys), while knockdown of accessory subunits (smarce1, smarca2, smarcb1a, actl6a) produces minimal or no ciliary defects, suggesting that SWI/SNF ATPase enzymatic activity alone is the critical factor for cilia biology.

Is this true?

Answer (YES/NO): NO